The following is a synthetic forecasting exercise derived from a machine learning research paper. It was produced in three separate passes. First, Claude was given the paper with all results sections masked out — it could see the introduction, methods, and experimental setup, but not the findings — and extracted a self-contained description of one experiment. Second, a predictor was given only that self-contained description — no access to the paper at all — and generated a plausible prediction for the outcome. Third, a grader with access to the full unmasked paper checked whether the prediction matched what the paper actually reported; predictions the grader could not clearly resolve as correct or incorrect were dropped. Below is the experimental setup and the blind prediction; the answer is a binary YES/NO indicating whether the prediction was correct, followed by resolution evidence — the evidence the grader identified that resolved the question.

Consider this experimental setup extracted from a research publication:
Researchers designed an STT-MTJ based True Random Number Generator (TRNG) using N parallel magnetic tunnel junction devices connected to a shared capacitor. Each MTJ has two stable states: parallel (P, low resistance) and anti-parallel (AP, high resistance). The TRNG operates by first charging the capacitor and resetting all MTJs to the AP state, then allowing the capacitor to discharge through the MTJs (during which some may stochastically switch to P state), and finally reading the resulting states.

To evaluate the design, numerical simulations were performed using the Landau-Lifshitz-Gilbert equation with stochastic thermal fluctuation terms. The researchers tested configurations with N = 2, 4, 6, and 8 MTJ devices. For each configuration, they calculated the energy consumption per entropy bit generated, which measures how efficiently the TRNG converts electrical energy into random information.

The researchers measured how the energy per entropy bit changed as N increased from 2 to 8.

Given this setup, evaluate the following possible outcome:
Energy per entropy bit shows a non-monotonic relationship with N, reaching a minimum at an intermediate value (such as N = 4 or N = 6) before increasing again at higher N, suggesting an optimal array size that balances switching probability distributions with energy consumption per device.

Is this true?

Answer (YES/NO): NO